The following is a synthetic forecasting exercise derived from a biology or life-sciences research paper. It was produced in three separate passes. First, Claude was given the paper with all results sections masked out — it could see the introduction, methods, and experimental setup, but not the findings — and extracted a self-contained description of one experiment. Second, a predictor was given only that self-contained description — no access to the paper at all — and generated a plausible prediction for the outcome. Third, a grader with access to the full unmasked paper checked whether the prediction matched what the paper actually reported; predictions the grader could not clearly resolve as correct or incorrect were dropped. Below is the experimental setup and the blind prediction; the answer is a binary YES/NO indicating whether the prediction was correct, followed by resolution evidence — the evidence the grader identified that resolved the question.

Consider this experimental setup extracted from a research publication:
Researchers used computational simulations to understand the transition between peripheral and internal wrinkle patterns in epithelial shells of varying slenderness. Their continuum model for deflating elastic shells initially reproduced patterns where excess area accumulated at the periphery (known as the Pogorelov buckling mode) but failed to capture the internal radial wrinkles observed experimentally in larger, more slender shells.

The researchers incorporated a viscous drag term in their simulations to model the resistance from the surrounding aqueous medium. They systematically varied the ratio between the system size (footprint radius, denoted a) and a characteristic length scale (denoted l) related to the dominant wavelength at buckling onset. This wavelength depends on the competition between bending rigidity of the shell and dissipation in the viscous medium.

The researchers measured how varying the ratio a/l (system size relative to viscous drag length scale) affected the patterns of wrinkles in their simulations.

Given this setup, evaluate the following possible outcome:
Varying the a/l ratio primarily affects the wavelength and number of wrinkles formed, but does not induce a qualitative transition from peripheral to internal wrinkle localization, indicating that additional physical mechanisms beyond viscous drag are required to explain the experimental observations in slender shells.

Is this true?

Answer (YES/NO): NO